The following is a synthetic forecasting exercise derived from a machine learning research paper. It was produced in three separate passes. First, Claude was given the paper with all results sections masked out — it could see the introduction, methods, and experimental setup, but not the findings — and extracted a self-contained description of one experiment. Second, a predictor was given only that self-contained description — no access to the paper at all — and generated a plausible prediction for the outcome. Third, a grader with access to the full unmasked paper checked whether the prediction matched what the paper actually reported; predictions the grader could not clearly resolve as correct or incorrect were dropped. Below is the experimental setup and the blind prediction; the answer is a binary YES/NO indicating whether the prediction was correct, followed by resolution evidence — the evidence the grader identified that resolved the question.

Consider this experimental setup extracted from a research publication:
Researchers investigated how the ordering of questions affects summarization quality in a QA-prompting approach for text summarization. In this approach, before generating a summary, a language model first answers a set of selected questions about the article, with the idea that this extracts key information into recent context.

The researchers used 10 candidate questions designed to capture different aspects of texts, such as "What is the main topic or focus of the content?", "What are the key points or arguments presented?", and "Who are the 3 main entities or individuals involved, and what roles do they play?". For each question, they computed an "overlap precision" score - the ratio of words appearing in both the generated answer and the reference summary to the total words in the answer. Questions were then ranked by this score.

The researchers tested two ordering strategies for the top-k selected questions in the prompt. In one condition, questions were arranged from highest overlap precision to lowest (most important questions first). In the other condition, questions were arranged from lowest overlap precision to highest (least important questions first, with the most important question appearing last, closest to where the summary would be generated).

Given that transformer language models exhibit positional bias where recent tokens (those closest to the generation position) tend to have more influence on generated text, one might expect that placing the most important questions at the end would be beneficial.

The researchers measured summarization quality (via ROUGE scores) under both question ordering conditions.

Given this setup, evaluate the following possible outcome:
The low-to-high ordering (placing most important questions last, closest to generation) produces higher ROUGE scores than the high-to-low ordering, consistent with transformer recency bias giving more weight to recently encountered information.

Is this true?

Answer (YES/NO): NO